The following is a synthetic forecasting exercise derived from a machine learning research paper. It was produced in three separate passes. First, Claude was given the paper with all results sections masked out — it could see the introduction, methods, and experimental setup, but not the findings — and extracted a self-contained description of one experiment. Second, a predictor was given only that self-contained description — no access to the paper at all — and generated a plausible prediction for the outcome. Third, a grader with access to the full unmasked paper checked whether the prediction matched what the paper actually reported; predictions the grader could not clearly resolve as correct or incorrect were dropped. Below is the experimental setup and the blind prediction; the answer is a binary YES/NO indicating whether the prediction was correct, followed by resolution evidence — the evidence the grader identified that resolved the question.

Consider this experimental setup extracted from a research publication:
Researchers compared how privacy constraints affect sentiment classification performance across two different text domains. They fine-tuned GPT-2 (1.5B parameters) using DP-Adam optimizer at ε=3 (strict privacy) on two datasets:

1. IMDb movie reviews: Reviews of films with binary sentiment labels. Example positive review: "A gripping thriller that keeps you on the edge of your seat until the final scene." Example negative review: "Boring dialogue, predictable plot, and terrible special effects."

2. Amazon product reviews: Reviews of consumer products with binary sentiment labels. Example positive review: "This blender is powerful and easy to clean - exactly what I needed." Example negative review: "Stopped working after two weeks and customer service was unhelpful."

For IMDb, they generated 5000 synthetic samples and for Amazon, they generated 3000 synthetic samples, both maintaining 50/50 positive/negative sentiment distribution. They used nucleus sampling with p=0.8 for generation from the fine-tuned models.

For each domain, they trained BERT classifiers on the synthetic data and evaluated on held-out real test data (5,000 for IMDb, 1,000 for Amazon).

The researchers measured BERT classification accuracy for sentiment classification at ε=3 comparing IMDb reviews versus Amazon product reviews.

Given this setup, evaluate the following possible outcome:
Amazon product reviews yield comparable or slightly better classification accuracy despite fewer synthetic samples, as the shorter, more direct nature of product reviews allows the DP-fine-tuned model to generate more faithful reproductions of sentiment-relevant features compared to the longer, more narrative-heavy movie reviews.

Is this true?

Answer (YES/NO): NO